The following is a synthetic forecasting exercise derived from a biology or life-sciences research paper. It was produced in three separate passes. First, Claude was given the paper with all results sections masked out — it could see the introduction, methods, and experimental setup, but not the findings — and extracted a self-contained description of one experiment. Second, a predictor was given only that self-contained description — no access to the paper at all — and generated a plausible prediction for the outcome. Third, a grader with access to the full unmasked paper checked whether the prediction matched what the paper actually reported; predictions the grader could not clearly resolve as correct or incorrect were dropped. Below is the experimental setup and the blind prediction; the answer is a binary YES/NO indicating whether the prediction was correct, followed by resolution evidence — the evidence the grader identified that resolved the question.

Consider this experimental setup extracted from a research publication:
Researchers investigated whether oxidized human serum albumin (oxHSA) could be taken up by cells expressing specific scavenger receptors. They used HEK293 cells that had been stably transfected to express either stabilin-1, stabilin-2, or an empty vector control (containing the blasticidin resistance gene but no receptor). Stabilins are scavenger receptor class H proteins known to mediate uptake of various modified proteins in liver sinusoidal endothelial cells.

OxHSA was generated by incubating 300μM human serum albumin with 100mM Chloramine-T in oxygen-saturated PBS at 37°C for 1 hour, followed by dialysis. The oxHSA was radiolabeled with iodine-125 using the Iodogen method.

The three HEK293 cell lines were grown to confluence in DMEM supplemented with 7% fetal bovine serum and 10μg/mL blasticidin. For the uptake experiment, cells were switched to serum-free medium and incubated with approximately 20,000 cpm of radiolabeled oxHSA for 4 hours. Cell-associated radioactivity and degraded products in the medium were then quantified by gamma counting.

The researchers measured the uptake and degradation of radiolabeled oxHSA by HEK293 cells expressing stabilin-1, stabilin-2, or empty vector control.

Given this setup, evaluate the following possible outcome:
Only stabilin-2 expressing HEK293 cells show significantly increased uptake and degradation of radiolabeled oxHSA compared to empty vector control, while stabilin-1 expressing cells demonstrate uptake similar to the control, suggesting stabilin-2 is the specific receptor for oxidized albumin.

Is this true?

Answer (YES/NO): NO